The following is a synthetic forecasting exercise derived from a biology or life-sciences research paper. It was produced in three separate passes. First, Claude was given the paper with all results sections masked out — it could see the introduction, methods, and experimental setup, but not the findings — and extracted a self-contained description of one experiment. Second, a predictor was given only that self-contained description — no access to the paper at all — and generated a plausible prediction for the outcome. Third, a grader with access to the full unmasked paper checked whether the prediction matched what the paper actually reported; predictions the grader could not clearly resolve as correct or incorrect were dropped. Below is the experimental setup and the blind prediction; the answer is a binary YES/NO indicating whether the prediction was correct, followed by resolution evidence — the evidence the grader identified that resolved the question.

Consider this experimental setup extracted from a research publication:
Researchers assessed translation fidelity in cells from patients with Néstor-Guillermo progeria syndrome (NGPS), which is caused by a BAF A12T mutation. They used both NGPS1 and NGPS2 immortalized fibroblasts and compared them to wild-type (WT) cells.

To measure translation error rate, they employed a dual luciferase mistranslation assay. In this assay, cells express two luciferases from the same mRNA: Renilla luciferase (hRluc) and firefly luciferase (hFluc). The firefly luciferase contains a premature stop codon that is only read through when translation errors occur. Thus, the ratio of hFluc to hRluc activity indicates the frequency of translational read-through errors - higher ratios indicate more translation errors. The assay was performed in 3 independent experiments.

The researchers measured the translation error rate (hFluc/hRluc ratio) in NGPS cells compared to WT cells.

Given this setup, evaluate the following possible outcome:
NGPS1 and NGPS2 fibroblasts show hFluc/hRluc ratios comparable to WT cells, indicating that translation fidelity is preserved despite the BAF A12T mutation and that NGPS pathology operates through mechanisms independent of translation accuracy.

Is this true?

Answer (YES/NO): NO